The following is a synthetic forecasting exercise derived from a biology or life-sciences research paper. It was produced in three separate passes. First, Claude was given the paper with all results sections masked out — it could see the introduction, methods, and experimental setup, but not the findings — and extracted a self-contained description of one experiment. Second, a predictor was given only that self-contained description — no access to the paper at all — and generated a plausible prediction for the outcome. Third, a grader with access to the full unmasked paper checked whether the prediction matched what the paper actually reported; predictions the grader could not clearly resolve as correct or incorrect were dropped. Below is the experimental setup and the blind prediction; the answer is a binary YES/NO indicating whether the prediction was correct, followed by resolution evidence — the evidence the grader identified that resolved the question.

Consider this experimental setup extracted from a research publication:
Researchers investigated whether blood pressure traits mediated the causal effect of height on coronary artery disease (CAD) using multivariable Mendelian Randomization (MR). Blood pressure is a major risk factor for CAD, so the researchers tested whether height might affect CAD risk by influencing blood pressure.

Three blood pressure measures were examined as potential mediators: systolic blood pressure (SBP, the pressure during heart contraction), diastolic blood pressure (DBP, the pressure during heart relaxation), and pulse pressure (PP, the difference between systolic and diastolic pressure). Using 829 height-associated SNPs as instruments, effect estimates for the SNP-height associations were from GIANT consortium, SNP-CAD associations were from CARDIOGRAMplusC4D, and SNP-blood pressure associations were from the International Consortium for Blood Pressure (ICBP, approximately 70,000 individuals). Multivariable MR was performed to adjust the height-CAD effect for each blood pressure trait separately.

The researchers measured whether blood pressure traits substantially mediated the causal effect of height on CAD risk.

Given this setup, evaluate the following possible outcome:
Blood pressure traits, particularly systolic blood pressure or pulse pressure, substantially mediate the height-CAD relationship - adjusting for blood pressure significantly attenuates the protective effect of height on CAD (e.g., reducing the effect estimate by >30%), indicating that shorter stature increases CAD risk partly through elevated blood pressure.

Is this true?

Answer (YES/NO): NO